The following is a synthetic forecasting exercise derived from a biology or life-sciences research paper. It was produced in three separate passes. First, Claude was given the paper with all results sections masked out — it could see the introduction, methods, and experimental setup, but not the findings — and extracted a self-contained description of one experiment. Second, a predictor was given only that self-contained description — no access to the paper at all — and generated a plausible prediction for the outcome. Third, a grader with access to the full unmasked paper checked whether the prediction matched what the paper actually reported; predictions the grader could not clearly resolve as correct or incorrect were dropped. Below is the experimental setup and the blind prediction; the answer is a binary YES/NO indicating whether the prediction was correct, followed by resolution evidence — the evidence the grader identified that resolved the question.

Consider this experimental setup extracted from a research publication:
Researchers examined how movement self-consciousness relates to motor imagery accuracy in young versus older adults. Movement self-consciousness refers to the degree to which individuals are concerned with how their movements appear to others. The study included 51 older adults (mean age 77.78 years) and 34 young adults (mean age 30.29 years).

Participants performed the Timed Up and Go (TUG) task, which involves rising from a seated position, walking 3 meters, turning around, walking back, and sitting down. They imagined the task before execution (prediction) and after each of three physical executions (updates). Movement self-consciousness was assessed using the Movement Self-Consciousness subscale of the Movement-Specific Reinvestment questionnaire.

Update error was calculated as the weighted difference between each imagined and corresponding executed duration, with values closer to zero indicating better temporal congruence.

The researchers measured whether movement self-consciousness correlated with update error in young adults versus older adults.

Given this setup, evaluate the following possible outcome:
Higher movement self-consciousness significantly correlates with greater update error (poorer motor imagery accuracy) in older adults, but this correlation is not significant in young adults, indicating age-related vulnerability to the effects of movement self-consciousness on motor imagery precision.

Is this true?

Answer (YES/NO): NO